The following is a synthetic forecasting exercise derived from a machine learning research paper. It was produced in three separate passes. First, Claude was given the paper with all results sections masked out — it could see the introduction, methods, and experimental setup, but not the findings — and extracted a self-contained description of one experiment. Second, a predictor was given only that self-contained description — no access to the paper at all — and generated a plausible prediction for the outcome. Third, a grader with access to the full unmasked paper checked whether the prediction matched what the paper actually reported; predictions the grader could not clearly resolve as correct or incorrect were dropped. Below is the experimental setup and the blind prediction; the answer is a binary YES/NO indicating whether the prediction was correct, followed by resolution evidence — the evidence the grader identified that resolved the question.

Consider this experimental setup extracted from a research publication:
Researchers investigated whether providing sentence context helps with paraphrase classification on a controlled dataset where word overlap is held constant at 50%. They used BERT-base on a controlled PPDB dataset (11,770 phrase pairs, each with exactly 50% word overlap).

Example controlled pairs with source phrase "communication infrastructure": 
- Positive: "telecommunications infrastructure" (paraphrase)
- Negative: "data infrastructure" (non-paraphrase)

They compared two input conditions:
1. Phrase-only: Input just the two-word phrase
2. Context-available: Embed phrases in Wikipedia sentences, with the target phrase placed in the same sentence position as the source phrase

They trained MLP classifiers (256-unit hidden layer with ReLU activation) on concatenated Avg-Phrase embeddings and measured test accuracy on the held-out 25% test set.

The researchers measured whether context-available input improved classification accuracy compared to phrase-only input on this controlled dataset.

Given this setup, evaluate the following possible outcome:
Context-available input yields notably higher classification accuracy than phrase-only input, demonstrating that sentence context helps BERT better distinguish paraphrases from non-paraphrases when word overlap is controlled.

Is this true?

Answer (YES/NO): NO